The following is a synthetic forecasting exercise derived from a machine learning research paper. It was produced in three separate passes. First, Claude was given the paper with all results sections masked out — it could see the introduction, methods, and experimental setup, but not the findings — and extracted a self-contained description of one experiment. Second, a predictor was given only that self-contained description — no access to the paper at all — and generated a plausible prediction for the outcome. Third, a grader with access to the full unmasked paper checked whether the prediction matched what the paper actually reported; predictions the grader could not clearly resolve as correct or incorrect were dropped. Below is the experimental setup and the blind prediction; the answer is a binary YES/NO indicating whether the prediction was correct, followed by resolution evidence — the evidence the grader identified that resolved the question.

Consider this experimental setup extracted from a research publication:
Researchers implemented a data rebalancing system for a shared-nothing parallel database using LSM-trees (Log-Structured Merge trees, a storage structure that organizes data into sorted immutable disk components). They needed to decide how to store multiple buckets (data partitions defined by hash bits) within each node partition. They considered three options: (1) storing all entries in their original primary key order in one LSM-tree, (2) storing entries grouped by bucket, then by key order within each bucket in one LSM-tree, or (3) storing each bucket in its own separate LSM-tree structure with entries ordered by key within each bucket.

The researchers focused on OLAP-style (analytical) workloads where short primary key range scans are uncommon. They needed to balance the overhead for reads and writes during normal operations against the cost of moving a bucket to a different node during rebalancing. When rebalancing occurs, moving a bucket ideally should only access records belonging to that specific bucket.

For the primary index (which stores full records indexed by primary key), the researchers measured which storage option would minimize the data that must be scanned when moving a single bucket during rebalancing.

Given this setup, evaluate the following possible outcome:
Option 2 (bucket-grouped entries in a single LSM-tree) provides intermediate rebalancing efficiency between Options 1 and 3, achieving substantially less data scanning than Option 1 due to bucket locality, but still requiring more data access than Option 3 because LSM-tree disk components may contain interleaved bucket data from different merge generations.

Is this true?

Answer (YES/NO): NO